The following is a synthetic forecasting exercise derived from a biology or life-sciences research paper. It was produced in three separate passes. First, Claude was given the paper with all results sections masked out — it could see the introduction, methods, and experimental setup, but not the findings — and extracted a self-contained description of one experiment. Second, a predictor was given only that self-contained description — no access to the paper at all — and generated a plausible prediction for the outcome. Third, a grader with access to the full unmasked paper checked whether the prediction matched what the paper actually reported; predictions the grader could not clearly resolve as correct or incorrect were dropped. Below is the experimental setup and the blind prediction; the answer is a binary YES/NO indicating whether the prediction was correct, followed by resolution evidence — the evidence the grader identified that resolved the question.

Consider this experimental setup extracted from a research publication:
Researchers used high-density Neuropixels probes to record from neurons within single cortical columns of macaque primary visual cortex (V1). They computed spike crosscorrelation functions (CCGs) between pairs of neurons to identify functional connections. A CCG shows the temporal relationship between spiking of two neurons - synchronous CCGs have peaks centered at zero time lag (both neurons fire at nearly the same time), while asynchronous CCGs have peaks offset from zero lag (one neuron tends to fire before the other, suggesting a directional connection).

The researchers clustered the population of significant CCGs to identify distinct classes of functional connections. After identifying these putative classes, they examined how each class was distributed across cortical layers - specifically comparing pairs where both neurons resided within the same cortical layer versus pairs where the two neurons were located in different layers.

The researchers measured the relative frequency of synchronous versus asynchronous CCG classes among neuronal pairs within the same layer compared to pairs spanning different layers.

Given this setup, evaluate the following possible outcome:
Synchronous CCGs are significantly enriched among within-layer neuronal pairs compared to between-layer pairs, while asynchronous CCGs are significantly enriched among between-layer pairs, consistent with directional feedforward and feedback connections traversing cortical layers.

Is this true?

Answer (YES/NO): YES